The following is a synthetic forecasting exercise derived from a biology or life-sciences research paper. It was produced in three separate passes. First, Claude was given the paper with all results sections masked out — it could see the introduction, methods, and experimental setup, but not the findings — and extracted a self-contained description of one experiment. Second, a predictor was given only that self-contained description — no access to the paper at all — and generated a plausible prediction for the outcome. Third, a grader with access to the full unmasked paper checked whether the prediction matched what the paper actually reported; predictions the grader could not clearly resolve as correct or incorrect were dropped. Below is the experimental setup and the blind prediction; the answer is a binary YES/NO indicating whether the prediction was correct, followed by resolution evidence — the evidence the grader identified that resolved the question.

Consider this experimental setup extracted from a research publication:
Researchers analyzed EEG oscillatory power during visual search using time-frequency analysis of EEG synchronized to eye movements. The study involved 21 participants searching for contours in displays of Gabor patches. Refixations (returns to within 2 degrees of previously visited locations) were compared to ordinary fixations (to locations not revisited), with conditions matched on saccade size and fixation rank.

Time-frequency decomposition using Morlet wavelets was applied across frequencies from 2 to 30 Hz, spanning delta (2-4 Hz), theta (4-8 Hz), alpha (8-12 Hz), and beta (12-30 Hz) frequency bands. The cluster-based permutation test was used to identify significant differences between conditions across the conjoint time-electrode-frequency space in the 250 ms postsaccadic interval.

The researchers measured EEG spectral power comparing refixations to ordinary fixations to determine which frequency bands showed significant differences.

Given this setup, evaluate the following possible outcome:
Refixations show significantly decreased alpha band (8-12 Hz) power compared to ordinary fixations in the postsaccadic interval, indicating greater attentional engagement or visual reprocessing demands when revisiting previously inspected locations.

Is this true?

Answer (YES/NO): NO